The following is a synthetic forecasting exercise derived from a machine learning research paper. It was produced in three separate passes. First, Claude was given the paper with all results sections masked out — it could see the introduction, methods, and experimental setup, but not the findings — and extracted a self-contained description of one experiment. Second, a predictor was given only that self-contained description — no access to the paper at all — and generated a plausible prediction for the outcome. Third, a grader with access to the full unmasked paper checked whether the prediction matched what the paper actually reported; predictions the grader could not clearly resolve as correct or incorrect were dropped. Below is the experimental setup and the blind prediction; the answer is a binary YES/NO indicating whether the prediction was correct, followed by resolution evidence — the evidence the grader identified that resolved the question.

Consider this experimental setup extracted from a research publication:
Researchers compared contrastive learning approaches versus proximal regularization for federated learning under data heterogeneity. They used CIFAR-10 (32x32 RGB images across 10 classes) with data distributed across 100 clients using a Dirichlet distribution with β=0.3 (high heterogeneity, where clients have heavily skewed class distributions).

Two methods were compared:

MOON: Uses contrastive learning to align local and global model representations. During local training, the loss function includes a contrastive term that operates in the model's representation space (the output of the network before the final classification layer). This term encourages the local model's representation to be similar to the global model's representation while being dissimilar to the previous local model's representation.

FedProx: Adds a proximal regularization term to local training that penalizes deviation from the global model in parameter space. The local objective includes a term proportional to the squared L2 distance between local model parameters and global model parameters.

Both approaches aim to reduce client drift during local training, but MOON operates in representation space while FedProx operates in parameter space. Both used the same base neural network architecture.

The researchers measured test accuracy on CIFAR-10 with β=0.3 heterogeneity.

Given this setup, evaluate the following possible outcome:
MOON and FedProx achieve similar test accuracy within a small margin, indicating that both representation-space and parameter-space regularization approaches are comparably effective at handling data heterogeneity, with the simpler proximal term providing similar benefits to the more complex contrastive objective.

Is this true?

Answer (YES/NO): YES